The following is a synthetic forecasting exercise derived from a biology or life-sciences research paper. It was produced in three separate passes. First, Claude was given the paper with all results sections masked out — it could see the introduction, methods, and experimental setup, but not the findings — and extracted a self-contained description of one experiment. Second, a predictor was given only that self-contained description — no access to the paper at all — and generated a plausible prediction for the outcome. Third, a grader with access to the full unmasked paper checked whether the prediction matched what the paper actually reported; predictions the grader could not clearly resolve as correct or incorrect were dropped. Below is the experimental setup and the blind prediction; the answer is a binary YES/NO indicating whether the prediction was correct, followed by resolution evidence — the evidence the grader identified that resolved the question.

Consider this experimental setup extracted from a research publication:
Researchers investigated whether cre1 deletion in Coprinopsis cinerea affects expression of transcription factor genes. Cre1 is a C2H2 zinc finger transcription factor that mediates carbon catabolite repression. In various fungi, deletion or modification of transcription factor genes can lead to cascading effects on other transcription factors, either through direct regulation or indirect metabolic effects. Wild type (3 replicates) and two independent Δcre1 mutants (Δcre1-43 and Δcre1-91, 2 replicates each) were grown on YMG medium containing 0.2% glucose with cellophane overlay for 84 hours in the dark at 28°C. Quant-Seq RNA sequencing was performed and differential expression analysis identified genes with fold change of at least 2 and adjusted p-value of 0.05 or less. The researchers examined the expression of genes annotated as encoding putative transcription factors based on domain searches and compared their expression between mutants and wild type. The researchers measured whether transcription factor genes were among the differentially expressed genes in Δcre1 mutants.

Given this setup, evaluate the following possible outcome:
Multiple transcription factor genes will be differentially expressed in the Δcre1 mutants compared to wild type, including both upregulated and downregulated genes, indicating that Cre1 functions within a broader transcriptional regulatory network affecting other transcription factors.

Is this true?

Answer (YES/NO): YES